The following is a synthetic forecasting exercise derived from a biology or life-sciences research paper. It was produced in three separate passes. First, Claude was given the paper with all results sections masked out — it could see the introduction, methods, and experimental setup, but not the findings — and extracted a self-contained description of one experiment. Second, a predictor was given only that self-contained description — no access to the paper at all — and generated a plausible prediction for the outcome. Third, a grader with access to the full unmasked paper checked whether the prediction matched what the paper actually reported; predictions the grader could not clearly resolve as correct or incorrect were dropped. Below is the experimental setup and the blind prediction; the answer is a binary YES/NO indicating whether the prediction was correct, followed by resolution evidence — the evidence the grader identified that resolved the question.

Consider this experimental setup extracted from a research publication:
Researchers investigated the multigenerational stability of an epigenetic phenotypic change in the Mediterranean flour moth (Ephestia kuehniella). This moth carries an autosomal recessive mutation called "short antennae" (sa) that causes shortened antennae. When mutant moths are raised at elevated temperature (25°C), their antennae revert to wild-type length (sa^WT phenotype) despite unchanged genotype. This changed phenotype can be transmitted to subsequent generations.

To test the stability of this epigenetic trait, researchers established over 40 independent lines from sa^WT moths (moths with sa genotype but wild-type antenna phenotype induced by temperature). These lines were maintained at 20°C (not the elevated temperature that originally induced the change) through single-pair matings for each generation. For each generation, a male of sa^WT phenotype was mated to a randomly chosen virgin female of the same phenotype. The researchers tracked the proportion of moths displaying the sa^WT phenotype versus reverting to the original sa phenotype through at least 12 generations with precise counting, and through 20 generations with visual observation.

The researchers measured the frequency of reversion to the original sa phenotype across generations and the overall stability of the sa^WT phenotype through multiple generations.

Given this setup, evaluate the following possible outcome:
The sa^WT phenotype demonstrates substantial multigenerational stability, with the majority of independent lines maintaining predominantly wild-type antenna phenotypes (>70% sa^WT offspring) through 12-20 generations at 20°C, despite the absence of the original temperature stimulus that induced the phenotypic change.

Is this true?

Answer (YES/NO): YES